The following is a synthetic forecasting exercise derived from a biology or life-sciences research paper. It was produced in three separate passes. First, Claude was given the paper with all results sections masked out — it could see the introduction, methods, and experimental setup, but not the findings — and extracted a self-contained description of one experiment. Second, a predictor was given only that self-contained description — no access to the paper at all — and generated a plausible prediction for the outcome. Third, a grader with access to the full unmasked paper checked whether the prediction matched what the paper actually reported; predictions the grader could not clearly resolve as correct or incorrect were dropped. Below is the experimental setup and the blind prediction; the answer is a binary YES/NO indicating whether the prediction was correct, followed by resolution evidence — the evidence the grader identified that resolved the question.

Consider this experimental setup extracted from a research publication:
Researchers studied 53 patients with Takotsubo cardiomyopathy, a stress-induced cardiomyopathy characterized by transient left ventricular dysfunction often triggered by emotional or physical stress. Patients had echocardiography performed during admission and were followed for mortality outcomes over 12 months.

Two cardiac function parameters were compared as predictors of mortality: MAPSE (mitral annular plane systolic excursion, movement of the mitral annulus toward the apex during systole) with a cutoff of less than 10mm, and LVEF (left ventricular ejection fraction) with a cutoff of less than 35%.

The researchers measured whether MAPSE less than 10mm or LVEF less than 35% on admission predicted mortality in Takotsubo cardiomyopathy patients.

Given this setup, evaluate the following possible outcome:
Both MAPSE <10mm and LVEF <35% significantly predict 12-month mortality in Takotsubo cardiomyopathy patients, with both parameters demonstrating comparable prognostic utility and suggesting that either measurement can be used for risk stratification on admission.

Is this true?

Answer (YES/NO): NO